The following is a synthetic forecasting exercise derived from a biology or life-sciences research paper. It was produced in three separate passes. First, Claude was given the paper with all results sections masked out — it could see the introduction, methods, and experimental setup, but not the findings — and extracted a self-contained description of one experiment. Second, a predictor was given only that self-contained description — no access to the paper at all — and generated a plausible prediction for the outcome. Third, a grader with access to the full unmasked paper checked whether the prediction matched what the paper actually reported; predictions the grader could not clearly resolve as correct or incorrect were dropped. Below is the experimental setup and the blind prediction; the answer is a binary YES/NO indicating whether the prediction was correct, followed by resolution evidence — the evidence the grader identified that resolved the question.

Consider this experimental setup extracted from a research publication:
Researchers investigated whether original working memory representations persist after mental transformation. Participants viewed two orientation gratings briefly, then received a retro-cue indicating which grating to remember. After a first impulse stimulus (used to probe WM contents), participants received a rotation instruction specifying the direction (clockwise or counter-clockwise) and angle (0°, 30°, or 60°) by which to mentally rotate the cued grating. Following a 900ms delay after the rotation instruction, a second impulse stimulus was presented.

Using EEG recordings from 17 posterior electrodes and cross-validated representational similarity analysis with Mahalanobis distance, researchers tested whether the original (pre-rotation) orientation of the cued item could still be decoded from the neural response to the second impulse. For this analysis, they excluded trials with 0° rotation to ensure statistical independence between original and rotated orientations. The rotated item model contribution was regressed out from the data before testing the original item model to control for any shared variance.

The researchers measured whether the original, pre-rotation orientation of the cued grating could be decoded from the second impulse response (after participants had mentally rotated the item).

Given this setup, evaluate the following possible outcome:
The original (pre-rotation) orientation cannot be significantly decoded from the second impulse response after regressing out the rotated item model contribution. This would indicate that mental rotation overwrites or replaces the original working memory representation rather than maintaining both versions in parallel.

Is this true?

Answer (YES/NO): NO